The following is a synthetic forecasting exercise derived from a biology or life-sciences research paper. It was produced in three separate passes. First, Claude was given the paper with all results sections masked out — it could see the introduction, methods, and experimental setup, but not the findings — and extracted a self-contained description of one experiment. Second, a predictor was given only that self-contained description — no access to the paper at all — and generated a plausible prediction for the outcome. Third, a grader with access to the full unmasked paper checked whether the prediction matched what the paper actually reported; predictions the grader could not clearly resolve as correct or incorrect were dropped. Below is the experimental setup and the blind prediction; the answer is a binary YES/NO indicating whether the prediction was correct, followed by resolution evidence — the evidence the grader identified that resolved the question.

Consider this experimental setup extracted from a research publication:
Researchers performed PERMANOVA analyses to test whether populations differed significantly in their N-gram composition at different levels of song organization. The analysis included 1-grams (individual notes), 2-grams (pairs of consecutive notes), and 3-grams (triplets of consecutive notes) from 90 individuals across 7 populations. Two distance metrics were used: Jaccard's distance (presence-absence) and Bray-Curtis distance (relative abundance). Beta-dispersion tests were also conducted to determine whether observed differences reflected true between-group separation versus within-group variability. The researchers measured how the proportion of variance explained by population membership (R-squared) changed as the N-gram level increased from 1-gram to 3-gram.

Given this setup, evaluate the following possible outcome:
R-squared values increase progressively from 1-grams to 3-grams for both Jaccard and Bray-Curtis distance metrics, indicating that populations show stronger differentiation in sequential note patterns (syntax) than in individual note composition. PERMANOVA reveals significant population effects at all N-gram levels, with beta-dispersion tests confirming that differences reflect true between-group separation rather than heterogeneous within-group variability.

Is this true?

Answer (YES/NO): NO